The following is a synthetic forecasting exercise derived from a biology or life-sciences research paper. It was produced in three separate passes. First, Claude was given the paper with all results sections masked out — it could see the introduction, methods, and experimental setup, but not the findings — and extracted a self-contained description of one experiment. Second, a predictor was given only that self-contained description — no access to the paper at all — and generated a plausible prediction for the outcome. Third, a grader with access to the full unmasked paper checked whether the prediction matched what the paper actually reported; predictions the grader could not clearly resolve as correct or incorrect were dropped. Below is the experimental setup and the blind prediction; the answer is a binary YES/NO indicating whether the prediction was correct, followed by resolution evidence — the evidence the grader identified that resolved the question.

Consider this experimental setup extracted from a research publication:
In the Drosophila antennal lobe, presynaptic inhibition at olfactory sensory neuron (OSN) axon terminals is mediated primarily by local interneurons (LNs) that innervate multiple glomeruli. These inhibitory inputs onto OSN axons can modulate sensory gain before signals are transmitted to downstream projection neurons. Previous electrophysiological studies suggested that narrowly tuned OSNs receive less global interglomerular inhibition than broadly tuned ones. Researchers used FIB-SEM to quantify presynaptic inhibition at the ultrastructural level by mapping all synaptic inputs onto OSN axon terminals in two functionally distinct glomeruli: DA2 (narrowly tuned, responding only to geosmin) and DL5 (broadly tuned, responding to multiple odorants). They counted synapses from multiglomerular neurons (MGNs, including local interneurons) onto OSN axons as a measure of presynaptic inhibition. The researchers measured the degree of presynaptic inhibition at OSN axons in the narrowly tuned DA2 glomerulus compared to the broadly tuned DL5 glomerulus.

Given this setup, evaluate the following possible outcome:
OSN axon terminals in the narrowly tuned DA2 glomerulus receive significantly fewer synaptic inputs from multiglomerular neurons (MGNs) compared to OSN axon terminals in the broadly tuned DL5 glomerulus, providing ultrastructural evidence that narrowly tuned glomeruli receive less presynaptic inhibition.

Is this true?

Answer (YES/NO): YES